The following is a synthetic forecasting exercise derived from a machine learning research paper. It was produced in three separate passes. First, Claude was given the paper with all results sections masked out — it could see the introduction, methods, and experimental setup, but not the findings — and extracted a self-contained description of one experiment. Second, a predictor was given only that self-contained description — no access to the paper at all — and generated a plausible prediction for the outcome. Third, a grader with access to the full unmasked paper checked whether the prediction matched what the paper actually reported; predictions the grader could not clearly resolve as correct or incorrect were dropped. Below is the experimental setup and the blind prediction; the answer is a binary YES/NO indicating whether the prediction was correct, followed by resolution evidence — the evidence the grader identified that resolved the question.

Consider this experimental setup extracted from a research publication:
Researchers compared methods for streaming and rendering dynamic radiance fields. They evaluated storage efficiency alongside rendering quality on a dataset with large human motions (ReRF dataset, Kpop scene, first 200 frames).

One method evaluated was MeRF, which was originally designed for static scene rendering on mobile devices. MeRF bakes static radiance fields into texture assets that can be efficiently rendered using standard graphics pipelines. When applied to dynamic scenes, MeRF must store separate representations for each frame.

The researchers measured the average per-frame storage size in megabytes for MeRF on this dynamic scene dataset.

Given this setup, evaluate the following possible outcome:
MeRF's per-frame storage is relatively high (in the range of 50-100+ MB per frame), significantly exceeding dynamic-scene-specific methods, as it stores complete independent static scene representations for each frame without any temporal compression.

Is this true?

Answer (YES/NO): NO